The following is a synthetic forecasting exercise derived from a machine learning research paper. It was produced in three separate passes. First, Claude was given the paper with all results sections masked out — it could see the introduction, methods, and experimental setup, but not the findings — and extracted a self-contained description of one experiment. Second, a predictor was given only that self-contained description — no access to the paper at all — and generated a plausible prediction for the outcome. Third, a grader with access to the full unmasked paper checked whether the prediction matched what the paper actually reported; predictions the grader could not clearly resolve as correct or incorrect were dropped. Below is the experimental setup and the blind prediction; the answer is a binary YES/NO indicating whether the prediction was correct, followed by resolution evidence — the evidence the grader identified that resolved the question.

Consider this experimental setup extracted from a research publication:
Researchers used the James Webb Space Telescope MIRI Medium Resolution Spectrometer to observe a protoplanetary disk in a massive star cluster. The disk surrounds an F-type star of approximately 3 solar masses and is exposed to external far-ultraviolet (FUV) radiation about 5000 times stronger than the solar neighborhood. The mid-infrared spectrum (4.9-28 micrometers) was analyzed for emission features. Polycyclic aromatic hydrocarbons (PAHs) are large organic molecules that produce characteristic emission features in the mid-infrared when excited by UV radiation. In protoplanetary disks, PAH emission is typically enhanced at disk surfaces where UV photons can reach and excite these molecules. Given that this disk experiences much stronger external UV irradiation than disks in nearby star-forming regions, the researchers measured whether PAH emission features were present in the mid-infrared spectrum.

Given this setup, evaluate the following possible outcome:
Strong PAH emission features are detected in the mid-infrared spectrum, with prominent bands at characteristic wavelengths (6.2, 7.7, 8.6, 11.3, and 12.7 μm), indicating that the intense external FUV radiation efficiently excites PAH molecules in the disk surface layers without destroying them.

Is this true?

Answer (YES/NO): NO